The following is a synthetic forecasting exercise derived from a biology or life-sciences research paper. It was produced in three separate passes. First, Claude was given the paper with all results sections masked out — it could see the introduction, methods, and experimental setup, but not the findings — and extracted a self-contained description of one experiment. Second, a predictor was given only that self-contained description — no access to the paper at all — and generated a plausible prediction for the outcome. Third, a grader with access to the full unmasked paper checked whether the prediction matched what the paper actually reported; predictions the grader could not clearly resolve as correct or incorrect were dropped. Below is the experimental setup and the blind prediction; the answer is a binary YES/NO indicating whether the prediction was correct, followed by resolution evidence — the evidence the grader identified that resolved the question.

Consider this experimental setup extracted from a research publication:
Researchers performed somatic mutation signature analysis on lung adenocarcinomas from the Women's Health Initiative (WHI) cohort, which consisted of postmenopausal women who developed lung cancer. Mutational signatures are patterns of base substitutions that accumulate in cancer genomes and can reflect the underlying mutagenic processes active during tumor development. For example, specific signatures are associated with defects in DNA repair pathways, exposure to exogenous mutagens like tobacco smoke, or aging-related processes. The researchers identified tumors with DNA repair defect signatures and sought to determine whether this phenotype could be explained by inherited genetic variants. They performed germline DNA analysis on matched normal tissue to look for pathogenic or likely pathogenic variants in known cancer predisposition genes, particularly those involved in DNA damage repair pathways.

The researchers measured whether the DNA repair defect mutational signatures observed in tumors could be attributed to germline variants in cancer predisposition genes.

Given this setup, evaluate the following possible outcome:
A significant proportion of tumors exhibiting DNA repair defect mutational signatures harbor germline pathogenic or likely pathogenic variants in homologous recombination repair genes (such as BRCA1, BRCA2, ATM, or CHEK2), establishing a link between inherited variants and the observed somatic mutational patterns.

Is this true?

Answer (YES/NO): NO